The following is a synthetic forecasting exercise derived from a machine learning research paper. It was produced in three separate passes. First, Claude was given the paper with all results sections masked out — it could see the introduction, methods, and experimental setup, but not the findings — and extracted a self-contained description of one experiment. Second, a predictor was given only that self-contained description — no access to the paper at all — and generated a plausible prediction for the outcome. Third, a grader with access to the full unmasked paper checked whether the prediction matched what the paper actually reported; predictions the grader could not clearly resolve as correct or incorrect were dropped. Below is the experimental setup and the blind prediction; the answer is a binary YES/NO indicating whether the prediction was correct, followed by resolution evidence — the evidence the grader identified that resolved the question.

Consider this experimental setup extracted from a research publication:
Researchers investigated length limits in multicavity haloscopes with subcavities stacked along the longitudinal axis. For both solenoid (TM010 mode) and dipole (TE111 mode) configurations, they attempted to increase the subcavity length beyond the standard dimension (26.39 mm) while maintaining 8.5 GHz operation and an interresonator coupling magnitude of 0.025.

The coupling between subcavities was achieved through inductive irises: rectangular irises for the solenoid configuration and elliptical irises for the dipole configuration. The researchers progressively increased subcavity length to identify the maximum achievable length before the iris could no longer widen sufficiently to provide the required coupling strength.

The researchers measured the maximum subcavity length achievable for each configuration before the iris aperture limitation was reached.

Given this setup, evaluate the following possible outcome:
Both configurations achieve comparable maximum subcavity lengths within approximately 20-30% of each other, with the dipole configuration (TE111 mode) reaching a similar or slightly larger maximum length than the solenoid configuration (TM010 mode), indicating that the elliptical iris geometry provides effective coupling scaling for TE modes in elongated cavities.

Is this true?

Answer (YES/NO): NO